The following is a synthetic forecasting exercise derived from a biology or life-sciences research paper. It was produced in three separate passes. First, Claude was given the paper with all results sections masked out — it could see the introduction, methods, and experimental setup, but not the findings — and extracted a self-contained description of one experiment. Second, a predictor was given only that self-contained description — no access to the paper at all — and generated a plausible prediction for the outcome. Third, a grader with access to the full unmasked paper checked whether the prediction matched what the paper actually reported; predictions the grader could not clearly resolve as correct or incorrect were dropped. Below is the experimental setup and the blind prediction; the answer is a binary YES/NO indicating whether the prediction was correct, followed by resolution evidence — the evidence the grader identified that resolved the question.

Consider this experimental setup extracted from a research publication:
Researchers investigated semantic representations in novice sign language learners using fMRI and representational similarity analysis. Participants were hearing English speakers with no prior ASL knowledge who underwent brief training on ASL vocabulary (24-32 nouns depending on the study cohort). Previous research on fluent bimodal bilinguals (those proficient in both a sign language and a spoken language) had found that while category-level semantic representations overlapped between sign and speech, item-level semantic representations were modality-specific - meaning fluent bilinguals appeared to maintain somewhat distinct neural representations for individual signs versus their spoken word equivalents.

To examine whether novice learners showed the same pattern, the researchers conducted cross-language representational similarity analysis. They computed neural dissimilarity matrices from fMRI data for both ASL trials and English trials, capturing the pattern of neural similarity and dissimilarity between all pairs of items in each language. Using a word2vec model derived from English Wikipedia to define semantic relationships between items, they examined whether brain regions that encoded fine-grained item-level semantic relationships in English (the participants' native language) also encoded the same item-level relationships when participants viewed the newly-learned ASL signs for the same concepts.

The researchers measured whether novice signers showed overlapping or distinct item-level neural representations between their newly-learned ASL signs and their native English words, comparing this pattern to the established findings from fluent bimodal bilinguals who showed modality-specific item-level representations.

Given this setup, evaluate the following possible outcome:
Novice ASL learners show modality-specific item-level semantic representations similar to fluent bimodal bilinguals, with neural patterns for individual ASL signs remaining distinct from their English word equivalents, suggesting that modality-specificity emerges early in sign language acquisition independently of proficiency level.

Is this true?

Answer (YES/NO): NO